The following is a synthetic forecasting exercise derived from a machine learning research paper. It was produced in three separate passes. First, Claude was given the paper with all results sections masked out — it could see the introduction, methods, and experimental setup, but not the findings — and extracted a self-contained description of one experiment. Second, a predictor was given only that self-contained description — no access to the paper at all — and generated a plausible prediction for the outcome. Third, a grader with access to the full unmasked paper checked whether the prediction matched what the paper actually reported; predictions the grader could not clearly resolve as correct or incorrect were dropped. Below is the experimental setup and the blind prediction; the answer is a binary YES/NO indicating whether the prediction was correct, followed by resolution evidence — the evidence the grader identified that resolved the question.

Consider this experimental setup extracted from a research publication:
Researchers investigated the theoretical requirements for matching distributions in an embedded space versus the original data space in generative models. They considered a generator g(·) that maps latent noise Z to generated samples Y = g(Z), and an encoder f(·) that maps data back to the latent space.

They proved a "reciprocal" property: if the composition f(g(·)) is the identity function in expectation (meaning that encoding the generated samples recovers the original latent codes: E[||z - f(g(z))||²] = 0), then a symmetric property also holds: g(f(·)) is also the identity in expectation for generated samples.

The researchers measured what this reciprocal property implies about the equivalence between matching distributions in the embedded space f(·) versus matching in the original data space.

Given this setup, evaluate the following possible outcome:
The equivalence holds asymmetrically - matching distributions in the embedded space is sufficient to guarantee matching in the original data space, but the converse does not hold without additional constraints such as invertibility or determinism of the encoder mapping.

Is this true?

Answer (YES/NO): NO